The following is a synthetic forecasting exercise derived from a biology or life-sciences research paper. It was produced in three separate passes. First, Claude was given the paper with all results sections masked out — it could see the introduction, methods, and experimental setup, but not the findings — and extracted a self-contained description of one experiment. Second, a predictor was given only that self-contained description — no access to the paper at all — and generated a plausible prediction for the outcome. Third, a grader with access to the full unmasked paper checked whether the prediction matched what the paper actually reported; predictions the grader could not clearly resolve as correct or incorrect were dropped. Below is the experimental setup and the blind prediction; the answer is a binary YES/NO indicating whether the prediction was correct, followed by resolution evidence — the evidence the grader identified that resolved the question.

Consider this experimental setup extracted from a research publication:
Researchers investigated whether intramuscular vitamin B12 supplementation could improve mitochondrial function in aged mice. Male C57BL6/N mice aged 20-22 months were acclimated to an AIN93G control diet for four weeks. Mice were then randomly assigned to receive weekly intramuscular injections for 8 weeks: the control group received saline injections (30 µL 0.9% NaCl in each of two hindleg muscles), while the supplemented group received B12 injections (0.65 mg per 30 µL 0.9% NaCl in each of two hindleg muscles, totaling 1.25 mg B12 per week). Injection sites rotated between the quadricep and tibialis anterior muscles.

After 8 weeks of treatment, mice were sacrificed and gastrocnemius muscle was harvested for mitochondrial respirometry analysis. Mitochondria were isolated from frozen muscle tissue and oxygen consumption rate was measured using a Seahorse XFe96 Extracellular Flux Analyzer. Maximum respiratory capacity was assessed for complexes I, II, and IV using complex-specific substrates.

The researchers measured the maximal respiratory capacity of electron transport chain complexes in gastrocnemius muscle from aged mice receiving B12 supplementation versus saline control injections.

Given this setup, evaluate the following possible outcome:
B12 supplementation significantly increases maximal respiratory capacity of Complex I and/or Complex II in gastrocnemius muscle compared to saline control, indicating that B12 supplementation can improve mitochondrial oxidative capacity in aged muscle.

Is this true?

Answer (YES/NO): NO